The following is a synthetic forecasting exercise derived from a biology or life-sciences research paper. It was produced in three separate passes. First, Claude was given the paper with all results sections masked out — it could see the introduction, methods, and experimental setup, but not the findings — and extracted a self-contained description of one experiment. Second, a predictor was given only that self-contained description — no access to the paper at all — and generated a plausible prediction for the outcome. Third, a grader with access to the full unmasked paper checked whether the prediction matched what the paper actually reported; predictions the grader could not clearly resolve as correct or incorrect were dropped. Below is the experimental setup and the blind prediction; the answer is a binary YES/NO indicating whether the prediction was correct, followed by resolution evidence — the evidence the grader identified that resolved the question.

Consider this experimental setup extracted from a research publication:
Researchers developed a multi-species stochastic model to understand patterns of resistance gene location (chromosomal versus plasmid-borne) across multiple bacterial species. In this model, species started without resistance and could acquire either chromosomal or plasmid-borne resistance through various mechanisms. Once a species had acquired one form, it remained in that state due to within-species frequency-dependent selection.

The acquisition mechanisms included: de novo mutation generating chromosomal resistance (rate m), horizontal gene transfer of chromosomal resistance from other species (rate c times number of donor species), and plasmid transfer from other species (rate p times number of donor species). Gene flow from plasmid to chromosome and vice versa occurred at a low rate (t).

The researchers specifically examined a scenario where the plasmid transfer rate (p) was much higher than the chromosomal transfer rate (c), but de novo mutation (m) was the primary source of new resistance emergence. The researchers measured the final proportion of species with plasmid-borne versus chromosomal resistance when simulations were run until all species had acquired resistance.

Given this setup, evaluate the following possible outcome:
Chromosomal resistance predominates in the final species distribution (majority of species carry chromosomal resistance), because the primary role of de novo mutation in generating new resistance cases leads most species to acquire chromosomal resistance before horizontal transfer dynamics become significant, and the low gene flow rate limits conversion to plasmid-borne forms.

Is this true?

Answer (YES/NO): NO